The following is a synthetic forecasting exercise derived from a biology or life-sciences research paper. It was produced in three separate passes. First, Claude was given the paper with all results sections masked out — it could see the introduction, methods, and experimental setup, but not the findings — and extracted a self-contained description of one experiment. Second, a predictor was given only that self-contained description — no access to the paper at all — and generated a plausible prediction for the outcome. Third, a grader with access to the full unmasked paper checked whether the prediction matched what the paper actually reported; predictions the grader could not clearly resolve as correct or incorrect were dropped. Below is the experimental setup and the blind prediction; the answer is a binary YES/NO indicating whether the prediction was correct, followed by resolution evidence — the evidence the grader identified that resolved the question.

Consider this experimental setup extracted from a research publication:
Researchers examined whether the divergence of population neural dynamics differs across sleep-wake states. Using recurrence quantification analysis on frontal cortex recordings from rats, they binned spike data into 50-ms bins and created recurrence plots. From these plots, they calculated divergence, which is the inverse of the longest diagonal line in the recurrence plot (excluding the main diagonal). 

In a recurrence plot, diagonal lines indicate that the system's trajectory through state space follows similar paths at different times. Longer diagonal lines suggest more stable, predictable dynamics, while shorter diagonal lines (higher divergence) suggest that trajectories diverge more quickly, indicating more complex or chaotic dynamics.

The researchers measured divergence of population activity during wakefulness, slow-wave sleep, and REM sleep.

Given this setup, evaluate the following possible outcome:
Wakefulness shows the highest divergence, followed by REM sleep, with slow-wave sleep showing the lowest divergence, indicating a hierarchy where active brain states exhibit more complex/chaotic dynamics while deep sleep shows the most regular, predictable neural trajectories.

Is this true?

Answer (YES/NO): NO